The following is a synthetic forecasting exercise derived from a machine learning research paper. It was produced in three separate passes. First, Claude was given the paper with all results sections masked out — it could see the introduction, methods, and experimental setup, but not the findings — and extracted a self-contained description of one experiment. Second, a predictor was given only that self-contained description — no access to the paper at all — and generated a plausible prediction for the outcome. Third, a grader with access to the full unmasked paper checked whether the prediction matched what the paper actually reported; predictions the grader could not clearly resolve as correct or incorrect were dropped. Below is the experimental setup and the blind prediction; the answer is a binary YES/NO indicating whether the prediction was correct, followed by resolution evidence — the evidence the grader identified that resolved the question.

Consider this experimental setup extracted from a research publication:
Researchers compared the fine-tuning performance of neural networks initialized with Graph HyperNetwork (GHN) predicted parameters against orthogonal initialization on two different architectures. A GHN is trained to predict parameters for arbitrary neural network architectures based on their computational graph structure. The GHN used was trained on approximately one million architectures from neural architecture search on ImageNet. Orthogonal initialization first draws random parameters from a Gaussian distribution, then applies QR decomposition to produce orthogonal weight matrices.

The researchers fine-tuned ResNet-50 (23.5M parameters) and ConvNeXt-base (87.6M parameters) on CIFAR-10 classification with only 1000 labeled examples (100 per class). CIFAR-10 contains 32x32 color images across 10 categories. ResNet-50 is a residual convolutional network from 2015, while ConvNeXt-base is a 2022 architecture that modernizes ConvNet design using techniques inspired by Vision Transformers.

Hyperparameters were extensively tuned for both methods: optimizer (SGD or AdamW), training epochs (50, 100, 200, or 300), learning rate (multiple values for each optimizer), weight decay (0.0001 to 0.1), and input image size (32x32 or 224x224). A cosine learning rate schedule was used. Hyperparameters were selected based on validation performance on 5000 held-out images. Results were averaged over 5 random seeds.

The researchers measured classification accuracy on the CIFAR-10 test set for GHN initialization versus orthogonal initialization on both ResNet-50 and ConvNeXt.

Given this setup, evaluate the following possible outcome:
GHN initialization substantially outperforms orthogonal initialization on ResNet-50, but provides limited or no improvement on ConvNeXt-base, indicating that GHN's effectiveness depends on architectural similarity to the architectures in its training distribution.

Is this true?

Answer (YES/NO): NO